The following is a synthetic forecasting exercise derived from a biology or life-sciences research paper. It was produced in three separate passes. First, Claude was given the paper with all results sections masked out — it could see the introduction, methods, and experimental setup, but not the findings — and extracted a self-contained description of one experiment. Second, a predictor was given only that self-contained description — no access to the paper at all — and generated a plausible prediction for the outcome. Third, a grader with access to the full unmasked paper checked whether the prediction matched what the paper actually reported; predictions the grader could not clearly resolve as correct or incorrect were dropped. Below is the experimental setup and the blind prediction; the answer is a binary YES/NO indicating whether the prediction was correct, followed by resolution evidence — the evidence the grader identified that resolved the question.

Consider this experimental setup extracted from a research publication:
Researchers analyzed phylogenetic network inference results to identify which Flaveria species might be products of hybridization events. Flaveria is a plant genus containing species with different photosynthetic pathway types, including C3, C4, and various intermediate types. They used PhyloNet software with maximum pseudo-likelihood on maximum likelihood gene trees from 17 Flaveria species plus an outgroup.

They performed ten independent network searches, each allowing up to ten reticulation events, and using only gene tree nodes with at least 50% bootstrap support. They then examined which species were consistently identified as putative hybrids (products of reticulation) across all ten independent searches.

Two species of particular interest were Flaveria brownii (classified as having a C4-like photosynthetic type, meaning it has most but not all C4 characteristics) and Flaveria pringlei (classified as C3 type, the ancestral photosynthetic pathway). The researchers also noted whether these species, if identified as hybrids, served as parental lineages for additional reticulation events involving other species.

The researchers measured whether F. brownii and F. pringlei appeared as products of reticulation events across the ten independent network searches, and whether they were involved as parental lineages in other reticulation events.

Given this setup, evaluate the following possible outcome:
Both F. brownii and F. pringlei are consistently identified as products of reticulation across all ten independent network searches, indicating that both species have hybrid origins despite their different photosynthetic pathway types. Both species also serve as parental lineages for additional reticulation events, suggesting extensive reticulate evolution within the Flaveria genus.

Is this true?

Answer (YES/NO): NO